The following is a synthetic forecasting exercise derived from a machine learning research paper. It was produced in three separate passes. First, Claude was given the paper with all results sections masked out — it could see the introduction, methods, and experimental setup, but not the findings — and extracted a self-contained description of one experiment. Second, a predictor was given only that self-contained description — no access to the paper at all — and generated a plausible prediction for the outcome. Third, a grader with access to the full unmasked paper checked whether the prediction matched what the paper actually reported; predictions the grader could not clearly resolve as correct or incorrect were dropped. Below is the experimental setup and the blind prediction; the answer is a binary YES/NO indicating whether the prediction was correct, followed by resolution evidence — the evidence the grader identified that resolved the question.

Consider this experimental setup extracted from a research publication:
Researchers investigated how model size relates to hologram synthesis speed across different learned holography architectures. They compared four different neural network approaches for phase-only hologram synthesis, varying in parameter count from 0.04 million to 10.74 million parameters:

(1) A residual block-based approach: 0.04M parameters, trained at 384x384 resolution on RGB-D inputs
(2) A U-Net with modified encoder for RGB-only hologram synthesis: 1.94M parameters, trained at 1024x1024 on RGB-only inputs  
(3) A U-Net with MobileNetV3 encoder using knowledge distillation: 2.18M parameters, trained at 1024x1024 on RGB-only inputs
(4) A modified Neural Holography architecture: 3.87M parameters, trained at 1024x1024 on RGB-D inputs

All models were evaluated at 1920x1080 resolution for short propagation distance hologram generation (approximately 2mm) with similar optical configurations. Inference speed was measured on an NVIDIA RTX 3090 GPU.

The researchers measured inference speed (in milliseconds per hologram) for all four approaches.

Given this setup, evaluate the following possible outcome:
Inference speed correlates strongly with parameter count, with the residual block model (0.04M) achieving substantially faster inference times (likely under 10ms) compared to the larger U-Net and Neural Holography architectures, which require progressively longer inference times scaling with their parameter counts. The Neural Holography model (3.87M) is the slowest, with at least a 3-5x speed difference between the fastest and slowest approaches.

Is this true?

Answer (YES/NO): NO